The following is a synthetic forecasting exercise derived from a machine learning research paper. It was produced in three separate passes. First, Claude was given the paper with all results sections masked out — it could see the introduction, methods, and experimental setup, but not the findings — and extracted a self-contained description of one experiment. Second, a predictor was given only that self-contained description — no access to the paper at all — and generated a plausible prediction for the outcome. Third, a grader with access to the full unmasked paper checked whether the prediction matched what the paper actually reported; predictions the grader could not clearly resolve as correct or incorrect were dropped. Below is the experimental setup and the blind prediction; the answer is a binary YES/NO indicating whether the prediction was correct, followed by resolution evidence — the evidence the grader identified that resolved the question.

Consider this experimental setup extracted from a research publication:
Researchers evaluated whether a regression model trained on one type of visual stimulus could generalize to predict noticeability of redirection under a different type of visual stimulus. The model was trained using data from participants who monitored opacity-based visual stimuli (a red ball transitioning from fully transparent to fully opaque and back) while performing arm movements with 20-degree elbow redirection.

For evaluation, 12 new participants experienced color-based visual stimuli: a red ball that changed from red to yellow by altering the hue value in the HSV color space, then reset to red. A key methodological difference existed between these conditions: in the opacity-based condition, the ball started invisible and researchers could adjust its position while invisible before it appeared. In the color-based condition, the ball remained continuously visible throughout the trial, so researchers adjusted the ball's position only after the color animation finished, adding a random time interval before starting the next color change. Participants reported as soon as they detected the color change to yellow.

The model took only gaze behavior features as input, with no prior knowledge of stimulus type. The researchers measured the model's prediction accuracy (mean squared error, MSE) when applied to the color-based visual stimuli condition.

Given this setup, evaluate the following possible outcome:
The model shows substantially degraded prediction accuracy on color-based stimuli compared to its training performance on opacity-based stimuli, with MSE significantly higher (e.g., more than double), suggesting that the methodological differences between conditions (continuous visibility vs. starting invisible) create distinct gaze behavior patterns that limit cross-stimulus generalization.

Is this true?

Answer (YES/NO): NO